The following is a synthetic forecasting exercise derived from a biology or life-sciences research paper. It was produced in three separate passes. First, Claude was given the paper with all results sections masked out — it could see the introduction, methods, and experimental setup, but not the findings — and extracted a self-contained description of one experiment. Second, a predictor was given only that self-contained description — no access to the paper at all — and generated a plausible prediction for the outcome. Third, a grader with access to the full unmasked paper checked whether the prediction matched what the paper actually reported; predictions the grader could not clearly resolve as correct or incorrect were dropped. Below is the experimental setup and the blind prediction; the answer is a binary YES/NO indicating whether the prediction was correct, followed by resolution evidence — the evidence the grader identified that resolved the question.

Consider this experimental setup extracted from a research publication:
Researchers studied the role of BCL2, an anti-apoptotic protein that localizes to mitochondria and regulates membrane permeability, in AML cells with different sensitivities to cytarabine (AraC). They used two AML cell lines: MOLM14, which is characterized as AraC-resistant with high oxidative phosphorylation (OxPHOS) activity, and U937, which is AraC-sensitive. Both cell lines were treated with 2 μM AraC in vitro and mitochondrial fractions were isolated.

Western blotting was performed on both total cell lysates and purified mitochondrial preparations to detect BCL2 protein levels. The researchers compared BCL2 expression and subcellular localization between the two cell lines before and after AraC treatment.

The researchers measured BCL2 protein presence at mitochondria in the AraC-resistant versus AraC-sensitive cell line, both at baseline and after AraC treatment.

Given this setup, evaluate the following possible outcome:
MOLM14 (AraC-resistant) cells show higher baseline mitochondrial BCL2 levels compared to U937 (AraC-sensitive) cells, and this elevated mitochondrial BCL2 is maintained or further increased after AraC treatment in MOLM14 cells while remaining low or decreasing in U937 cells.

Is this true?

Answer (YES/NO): YES